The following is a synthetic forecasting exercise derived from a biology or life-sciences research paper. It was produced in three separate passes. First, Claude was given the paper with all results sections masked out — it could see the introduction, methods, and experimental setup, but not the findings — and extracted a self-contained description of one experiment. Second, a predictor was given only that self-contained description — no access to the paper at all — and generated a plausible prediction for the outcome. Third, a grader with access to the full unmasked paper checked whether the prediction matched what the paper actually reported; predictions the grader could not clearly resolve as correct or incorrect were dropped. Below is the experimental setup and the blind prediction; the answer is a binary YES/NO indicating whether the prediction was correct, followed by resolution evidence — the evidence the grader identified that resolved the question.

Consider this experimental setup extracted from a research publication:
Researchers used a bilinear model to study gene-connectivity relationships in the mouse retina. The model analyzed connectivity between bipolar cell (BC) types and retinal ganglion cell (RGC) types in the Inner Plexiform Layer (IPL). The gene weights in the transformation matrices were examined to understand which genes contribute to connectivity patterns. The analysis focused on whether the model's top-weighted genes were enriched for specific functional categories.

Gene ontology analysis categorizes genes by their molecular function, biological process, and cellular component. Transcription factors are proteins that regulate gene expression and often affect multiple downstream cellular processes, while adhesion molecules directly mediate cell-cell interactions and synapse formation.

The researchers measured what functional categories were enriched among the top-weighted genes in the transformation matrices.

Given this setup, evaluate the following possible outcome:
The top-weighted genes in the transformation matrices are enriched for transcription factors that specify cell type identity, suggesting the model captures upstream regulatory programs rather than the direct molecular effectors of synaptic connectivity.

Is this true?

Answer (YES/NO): NO